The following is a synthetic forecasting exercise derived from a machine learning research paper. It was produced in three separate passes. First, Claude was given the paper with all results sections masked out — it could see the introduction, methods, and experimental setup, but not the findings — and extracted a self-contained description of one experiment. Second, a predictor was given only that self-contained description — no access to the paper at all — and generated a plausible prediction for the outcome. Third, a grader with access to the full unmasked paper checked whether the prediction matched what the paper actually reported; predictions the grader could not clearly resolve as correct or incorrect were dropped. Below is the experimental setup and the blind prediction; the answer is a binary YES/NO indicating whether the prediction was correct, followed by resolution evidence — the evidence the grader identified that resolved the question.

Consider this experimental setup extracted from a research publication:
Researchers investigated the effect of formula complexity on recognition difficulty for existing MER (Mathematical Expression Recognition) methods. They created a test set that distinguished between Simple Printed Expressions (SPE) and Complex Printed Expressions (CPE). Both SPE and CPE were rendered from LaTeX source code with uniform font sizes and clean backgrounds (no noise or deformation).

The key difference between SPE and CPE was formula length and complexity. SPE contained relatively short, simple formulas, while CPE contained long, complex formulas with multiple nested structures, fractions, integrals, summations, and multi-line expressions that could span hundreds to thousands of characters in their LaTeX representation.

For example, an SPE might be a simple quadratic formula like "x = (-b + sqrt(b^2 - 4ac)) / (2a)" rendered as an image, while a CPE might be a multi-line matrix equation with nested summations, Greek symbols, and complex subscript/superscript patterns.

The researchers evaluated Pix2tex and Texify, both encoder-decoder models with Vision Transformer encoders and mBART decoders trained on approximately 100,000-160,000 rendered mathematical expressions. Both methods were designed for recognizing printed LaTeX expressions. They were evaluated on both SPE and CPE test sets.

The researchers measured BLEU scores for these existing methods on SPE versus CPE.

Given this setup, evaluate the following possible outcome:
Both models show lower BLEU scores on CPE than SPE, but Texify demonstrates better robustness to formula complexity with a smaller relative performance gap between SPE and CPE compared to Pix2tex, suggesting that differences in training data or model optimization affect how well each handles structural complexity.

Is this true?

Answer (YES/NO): YES